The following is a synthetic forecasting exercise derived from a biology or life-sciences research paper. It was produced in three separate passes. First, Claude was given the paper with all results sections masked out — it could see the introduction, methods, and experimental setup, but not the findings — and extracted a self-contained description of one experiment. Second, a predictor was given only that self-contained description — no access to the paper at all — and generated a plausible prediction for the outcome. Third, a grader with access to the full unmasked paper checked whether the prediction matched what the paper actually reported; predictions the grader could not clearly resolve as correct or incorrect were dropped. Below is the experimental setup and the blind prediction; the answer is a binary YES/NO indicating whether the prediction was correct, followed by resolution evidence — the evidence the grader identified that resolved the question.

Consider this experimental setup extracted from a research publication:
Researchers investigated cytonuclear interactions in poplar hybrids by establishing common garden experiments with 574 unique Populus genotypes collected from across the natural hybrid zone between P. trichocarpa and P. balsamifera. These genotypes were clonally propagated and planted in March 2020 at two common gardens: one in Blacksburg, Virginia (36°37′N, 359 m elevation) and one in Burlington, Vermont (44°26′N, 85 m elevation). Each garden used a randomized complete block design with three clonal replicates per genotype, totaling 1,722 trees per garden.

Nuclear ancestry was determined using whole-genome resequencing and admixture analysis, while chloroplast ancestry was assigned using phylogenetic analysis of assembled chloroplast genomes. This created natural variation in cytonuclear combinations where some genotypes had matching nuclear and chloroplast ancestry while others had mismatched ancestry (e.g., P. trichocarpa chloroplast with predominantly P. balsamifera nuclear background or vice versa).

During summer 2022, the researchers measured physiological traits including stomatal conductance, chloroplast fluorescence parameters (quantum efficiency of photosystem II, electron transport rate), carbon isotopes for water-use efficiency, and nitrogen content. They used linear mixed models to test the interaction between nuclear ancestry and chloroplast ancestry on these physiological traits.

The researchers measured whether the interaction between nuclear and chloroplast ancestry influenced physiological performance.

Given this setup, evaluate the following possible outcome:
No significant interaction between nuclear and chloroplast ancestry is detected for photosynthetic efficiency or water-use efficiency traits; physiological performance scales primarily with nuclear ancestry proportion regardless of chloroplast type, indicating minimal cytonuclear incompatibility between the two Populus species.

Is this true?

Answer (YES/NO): NO